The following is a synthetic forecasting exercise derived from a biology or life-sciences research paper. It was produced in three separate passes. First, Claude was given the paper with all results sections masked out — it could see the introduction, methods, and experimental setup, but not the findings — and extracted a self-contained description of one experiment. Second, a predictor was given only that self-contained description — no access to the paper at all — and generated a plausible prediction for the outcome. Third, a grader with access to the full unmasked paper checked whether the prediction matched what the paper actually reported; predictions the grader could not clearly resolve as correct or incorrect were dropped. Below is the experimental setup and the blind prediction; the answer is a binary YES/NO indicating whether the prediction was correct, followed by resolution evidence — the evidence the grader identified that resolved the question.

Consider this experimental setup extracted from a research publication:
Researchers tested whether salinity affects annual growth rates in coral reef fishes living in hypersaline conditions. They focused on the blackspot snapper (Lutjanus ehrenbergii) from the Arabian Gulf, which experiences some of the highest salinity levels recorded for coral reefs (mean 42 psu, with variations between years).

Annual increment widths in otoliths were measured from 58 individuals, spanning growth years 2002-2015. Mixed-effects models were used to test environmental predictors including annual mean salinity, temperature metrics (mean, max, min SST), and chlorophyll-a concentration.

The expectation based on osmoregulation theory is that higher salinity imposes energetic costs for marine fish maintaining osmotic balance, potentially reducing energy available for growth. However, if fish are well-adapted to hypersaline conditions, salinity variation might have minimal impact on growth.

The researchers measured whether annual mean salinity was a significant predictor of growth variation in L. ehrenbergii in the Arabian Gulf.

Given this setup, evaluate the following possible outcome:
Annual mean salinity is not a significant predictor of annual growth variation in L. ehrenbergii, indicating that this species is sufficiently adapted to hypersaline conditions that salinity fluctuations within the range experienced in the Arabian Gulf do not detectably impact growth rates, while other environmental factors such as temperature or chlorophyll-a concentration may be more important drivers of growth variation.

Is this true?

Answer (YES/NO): NO